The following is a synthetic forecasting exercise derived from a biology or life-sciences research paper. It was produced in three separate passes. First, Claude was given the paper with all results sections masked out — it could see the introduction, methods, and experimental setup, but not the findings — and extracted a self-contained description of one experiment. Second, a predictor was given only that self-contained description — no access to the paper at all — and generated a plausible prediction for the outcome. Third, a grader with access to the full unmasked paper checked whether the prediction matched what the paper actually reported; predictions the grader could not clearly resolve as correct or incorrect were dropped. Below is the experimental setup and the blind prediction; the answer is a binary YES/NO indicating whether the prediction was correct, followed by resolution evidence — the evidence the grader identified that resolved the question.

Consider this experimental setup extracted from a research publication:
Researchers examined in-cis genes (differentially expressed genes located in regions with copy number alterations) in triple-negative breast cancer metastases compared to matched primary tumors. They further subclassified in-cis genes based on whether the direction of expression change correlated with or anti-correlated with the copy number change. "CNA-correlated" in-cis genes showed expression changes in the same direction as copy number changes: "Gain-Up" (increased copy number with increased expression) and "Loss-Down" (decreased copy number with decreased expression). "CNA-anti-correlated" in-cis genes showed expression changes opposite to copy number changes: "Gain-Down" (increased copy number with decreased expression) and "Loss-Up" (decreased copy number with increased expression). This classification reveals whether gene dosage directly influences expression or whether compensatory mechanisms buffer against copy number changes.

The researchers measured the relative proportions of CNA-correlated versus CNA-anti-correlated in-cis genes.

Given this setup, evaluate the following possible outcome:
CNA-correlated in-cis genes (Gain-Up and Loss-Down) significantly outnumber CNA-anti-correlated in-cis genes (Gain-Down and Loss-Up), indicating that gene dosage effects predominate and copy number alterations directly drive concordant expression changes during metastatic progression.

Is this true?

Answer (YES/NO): YES